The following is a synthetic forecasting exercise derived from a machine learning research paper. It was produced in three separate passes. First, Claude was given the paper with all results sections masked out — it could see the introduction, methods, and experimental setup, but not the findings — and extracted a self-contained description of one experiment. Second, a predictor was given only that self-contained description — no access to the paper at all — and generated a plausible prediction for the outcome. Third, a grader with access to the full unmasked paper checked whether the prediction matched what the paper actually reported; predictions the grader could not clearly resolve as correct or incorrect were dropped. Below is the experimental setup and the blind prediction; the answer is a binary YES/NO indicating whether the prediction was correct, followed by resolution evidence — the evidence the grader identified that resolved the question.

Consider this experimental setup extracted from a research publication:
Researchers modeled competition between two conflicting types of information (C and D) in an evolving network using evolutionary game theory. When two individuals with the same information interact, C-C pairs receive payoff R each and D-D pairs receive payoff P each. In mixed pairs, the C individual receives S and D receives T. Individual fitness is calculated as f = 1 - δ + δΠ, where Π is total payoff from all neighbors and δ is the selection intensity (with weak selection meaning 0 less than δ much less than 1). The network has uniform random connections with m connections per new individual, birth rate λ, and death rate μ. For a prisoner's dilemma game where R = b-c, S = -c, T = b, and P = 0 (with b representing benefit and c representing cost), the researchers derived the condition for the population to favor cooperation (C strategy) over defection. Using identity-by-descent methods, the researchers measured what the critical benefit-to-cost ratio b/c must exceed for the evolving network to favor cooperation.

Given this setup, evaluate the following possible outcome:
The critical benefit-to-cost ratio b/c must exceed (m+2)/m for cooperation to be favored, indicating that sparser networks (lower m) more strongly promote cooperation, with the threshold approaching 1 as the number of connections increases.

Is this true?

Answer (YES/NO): NO